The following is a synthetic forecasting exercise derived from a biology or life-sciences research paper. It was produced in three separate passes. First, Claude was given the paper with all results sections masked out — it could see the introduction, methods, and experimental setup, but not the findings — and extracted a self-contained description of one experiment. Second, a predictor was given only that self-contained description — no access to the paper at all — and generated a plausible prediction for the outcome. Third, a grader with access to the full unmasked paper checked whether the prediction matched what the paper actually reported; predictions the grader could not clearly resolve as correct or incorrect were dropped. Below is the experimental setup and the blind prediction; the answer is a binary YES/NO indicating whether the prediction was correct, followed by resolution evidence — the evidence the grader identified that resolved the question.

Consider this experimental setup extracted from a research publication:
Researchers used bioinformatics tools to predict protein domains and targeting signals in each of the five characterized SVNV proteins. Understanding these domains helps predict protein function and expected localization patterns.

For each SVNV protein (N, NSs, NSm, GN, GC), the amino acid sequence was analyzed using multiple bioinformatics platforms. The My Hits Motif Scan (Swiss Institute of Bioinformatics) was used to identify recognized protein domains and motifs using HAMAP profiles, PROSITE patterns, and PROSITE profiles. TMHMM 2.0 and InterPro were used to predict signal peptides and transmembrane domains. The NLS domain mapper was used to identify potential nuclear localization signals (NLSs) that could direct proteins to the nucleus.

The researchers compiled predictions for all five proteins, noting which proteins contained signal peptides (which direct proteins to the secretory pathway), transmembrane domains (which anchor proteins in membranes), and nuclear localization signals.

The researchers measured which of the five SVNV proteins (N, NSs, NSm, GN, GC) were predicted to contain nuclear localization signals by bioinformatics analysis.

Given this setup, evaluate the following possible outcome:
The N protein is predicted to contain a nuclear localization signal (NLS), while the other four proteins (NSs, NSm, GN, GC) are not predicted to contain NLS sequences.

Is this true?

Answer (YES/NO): NO